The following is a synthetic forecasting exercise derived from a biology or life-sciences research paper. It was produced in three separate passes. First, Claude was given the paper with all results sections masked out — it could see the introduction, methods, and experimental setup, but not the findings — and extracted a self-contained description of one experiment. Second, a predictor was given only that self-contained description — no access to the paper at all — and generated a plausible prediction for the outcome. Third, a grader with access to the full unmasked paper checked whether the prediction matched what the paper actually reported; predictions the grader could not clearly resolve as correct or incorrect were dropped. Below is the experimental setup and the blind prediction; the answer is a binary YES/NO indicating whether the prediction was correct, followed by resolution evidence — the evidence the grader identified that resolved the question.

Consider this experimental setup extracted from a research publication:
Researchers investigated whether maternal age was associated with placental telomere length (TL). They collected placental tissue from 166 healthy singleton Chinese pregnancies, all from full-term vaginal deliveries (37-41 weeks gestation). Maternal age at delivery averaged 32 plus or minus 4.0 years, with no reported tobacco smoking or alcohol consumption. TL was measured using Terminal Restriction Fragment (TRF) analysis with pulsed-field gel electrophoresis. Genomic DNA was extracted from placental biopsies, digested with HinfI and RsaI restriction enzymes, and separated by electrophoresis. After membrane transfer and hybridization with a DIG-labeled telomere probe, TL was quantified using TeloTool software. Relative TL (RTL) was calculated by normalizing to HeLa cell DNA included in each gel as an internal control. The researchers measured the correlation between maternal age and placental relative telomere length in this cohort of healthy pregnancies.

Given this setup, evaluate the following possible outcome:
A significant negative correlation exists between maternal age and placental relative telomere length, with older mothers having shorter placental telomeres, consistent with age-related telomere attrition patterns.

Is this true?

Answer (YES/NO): NO